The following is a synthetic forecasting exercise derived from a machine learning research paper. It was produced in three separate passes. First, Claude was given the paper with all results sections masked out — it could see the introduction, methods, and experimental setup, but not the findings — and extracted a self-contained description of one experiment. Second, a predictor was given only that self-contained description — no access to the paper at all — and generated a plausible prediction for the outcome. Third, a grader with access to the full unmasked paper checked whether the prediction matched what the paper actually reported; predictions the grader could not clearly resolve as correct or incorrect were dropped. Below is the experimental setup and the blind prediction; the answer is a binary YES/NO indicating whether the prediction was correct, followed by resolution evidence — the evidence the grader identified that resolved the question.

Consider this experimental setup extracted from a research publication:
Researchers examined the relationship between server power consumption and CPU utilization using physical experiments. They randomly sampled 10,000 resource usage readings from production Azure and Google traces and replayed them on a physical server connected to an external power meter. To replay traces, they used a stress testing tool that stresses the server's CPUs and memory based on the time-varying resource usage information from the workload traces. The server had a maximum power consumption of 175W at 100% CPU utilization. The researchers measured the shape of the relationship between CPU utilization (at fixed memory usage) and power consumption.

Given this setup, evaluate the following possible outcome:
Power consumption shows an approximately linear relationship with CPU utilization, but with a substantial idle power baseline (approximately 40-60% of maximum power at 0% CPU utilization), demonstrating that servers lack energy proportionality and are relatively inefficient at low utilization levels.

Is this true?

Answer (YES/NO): NO